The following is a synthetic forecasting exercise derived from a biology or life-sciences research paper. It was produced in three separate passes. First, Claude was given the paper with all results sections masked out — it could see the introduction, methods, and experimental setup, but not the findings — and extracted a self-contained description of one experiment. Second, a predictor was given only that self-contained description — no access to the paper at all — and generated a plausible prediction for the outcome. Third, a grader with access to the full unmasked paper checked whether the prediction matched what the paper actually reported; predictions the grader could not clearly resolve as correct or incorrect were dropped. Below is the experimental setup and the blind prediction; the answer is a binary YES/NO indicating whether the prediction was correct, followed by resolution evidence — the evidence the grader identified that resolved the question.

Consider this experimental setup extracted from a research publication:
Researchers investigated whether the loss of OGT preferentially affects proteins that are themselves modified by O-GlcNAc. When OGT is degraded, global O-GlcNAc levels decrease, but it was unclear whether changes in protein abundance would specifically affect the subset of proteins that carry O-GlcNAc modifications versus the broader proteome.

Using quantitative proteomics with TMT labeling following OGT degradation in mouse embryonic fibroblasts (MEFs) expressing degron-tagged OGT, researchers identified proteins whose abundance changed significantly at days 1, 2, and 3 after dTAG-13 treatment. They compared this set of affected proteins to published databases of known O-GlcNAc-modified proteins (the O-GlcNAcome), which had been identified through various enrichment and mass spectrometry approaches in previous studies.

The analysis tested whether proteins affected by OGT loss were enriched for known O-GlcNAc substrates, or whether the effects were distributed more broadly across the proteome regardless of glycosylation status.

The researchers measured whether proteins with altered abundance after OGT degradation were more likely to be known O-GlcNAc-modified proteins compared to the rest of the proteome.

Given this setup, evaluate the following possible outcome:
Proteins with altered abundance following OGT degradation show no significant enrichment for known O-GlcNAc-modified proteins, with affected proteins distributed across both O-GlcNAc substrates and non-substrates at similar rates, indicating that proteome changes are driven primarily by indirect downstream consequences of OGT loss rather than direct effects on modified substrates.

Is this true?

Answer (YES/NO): NO